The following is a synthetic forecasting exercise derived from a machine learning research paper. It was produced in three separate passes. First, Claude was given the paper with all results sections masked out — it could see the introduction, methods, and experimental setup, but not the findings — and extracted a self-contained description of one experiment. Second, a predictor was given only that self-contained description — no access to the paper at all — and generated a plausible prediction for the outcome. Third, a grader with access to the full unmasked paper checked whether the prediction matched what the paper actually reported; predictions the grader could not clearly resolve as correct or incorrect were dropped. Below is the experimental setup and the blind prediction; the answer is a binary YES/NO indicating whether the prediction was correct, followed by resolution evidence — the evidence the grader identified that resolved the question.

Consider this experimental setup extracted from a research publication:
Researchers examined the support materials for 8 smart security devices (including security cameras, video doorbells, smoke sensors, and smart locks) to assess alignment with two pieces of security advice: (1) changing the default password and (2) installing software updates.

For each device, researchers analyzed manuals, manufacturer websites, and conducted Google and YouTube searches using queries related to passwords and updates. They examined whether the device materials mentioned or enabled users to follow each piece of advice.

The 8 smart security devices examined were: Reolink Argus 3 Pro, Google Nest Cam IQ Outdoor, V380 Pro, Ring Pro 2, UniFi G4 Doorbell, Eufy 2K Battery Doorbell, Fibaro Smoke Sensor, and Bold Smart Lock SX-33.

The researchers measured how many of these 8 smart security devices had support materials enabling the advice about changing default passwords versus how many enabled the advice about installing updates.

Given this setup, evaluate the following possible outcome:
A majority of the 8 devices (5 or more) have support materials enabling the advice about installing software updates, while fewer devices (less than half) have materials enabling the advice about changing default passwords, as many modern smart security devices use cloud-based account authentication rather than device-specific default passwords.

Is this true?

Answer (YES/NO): YES